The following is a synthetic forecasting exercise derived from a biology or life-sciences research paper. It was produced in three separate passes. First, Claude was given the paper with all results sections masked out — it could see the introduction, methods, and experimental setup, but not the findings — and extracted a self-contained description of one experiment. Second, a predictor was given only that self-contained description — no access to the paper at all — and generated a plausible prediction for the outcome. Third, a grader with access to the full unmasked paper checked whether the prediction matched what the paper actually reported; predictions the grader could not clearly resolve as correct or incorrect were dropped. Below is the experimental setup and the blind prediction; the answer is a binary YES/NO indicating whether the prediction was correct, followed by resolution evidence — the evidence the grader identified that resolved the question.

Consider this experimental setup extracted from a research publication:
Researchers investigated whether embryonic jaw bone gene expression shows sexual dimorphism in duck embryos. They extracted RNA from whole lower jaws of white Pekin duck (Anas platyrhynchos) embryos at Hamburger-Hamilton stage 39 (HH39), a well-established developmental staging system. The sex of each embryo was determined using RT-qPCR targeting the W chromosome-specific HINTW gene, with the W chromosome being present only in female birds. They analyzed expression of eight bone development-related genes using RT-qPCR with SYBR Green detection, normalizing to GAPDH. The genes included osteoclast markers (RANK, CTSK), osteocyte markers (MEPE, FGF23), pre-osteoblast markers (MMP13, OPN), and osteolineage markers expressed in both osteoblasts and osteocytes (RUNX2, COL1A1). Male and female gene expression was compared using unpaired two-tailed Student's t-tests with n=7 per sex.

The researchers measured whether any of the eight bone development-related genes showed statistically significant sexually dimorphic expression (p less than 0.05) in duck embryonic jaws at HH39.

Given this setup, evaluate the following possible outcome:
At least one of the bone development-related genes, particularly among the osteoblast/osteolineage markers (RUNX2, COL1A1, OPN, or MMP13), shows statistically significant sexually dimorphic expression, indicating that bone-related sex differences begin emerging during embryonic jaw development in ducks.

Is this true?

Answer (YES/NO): NO